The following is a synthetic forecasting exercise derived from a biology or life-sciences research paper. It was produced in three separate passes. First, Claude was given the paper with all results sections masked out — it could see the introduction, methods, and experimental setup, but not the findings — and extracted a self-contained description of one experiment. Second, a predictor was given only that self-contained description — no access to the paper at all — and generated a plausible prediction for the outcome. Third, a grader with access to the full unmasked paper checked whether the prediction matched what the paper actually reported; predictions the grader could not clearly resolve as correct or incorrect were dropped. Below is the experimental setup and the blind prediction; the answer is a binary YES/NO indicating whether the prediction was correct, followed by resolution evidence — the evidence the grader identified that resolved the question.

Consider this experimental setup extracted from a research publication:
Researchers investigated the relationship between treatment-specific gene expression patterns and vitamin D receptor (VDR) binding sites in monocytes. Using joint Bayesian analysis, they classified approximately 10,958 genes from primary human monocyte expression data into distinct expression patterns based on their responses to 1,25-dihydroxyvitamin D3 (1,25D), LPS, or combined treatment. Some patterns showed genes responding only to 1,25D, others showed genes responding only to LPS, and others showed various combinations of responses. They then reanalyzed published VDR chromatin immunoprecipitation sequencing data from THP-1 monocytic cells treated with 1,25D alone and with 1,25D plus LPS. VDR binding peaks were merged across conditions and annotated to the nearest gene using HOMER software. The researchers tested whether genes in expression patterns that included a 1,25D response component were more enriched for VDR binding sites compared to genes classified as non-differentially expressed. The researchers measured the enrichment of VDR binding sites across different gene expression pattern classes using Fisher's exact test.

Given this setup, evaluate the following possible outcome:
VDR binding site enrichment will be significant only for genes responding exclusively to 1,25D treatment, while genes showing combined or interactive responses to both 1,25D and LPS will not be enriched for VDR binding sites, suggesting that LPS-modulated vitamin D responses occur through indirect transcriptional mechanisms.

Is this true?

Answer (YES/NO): NO